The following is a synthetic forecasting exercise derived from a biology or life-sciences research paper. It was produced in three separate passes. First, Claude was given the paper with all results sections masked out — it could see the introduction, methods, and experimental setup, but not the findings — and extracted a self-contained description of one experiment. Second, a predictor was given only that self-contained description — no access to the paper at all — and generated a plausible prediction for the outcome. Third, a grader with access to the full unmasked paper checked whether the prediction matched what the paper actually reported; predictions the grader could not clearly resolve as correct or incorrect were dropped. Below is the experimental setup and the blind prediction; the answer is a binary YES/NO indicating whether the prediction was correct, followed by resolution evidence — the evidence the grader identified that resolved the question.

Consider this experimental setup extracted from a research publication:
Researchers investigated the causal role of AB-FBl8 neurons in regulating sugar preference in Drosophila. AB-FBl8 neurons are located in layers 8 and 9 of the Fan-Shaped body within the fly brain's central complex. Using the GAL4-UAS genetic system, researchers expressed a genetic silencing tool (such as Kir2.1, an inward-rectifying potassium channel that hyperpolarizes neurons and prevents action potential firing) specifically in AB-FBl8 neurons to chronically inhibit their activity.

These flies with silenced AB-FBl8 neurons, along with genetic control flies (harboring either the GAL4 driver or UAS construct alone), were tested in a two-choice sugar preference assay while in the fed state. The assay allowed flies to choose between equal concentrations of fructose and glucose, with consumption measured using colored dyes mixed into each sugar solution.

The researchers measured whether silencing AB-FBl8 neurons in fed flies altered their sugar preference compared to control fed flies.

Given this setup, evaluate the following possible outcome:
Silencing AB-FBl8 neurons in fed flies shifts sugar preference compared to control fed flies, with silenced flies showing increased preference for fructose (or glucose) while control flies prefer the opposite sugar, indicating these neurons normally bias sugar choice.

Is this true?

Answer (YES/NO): NO